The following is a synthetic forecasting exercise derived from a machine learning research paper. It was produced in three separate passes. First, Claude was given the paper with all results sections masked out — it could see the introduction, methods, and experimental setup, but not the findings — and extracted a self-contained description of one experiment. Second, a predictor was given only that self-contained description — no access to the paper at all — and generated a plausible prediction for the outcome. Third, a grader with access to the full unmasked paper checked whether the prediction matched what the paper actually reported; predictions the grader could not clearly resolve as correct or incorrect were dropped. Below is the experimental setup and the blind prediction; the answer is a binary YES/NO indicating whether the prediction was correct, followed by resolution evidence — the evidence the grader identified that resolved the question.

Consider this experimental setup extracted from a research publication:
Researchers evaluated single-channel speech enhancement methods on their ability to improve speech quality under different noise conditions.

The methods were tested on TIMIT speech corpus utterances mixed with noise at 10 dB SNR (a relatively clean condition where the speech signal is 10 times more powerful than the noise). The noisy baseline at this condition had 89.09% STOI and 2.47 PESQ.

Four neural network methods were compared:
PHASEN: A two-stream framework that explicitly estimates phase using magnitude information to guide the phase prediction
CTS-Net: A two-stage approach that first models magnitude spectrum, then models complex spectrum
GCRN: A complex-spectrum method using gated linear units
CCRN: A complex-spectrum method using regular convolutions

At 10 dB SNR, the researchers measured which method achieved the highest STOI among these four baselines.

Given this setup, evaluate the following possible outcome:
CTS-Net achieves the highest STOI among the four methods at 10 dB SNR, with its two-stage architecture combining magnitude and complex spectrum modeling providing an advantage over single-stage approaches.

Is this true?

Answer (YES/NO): YES